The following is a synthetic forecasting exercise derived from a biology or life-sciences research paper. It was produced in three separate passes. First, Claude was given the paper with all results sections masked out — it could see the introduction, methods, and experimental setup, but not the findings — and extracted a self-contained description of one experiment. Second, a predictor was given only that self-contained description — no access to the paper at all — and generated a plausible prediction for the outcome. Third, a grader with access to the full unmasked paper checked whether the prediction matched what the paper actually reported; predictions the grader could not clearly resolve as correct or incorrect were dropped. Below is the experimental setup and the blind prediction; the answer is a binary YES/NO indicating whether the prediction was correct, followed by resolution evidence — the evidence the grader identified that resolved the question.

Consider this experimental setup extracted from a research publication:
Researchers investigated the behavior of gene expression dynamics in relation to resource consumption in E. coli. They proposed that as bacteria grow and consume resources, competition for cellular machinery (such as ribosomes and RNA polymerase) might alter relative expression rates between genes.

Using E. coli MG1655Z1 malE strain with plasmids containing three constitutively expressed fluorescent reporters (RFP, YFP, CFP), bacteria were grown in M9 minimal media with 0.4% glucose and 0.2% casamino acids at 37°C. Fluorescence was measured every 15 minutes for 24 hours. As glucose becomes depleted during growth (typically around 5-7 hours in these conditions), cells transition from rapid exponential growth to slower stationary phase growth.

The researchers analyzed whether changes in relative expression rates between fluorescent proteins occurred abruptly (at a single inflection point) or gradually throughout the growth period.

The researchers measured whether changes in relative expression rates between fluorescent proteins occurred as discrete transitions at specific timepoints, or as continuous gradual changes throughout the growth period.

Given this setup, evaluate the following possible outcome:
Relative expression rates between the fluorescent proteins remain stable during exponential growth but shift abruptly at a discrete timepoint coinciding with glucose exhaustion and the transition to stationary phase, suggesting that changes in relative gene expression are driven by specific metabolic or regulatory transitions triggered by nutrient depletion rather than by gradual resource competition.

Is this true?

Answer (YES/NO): YES